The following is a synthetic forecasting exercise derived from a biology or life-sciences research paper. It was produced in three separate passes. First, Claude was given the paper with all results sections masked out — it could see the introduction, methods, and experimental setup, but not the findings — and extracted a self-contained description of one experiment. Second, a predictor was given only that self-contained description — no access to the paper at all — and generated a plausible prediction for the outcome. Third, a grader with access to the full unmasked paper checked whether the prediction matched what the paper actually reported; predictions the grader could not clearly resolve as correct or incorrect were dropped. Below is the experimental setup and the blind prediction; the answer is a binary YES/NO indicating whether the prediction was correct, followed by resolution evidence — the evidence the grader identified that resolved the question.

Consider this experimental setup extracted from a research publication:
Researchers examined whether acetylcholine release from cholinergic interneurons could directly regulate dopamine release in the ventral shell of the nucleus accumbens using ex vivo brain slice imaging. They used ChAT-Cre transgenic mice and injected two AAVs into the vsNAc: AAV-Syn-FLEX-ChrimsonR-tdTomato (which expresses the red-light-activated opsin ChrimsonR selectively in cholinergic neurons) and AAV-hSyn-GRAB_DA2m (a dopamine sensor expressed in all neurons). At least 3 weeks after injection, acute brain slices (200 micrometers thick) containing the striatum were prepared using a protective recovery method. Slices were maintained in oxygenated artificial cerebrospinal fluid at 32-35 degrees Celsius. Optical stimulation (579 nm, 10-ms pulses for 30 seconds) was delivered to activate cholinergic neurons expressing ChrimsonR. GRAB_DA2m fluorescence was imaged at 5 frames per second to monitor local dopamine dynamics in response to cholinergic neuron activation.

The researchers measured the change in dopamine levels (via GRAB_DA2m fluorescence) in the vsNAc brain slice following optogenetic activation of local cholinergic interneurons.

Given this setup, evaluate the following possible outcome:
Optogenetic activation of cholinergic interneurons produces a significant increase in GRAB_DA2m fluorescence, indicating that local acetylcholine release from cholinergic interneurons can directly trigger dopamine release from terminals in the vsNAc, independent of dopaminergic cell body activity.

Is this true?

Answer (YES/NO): YES